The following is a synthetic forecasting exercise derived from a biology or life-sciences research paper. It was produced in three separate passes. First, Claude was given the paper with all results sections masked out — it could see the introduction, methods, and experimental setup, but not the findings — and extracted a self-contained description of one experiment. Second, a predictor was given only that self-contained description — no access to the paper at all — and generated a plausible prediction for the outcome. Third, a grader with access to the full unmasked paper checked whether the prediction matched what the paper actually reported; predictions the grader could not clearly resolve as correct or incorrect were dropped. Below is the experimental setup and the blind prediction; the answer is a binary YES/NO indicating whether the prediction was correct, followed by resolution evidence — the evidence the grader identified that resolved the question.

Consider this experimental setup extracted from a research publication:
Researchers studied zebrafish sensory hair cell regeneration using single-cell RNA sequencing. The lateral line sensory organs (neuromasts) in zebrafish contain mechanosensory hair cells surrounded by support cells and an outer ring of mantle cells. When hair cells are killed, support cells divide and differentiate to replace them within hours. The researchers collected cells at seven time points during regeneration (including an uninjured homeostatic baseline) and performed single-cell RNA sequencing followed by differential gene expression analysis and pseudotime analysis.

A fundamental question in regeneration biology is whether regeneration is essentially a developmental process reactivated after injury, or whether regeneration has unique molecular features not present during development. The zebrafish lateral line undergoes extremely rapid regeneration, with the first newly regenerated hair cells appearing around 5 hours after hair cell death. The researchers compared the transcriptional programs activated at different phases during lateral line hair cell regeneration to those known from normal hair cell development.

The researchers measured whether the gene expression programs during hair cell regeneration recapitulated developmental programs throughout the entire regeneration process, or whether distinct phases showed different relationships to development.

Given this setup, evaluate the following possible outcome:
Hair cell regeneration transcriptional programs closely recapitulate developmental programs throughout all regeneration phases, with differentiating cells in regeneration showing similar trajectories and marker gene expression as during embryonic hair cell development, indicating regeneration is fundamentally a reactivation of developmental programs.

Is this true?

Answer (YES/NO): NO